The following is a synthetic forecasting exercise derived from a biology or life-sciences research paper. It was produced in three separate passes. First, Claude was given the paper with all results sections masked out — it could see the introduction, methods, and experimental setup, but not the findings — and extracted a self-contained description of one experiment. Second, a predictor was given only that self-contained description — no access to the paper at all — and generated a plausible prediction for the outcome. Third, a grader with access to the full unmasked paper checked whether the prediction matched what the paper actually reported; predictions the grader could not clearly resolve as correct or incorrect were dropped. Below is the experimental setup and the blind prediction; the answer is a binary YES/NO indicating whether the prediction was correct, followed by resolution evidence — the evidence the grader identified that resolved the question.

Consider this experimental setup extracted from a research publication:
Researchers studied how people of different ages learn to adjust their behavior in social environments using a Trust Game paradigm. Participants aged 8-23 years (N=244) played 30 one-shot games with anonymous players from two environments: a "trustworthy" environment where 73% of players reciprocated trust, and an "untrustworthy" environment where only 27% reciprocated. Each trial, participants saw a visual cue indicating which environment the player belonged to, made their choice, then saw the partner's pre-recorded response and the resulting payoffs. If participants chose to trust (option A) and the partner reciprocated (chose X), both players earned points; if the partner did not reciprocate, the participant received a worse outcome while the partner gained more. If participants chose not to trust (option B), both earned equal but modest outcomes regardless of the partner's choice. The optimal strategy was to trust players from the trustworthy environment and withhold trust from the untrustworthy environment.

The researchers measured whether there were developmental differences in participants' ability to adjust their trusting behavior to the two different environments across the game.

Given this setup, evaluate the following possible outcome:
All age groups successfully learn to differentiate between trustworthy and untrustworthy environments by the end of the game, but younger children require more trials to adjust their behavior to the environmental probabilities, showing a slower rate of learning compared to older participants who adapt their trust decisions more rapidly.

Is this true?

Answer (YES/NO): NO